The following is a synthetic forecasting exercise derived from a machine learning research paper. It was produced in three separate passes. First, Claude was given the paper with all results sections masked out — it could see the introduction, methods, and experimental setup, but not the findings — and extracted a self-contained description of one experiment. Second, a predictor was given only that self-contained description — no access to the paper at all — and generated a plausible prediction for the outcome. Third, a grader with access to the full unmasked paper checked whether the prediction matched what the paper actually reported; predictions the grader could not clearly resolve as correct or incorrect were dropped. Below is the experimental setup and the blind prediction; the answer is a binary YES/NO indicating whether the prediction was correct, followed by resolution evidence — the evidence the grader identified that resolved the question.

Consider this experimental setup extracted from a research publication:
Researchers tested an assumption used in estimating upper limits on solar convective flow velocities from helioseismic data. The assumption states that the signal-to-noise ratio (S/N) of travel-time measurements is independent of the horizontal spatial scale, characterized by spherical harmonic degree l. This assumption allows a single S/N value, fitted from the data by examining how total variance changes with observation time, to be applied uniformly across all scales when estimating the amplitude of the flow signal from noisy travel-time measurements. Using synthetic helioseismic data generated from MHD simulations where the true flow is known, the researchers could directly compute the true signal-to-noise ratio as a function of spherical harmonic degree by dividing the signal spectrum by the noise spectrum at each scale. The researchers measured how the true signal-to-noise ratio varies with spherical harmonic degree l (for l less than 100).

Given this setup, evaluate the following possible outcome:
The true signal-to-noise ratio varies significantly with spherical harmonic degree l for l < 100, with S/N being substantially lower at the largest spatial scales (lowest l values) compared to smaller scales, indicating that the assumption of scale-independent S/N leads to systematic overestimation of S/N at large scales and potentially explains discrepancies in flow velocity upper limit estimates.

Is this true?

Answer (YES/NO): NO